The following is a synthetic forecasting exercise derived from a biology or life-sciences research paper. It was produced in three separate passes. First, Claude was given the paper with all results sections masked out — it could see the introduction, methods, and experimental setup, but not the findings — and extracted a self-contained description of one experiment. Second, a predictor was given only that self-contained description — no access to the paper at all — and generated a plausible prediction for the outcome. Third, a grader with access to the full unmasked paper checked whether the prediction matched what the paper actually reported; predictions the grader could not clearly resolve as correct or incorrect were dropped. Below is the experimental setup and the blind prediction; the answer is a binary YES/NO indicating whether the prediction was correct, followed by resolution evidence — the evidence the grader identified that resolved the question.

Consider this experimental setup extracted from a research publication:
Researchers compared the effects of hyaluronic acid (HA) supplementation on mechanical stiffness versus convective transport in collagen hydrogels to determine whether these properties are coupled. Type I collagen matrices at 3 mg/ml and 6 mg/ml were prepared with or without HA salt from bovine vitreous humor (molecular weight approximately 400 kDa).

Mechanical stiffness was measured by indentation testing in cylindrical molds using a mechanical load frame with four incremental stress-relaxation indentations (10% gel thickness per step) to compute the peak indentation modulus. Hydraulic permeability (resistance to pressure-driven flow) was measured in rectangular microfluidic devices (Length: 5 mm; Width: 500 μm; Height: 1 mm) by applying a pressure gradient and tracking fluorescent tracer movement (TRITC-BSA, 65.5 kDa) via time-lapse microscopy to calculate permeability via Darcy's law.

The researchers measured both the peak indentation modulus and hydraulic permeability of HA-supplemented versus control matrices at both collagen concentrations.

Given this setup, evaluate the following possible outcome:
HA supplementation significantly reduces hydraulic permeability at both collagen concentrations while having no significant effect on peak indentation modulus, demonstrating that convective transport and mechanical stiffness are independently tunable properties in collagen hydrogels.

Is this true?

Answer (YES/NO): NO